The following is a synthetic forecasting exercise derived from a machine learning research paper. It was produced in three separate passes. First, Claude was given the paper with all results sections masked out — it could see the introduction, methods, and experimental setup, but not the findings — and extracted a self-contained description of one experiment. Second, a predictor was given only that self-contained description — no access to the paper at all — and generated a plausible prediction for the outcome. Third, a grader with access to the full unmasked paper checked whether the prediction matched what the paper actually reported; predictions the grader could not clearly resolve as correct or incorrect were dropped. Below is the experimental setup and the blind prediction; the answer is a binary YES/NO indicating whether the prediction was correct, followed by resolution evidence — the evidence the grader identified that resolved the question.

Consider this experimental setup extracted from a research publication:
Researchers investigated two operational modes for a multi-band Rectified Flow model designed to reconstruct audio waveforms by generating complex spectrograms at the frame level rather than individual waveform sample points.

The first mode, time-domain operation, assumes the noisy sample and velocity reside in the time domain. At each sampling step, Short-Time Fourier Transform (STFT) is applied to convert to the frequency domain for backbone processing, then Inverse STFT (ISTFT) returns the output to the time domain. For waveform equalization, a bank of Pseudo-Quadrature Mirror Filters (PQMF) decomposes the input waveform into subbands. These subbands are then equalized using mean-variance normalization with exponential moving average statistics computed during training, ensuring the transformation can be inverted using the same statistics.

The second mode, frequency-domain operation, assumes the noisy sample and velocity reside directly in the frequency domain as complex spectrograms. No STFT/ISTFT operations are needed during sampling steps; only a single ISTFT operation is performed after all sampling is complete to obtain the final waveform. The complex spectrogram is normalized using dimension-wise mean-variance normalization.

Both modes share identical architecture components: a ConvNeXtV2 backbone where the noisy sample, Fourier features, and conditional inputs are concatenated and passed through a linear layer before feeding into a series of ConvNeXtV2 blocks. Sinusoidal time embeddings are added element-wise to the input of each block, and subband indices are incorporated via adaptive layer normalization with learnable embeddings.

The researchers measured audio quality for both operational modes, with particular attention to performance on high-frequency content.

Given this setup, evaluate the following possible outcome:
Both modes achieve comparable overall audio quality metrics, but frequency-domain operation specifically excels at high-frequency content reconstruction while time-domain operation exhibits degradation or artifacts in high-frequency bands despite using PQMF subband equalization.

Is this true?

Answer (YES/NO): NO